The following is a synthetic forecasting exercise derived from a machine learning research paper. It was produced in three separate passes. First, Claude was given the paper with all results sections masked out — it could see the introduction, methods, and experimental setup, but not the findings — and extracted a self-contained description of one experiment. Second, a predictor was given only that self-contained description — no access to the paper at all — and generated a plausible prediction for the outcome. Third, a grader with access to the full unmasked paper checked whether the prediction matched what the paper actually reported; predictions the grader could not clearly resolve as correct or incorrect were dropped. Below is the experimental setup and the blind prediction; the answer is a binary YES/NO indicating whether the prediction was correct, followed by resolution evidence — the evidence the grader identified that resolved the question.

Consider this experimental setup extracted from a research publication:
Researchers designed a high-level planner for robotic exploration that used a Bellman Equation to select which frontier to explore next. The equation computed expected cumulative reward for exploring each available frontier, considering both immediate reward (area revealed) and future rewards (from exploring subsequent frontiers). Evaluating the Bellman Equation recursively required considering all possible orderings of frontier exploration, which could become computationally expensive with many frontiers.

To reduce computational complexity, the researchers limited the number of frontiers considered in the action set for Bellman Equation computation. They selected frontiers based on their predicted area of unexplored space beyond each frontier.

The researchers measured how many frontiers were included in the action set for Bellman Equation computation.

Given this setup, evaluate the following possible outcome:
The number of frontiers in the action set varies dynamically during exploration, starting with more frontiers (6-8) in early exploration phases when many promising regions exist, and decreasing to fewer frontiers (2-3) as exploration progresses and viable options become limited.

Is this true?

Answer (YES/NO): NO